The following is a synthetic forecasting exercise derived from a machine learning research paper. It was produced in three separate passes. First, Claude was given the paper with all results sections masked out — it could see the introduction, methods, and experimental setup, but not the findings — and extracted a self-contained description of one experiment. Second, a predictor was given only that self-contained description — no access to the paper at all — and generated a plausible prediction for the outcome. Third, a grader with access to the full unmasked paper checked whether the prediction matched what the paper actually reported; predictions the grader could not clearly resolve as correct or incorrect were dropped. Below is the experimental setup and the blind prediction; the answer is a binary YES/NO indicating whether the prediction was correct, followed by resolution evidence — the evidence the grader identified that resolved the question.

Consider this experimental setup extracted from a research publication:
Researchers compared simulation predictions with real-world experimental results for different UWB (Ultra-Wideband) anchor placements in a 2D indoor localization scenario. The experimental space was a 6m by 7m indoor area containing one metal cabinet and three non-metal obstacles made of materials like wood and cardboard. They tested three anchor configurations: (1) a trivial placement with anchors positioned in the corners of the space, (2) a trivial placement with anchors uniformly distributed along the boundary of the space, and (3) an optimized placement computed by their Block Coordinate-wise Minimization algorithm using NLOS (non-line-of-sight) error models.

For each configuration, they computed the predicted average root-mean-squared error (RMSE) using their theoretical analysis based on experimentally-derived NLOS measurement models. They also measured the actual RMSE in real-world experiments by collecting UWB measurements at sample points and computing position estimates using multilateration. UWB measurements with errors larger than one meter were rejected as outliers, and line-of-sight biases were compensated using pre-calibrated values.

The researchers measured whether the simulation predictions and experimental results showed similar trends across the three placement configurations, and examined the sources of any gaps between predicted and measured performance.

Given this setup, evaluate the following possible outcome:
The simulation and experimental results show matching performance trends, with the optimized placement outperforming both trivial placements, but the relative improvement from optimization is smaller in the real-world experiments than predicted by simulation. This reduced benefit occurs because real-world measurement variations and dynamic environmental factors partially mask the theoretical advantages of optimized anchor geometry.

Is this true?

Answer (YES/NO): NO